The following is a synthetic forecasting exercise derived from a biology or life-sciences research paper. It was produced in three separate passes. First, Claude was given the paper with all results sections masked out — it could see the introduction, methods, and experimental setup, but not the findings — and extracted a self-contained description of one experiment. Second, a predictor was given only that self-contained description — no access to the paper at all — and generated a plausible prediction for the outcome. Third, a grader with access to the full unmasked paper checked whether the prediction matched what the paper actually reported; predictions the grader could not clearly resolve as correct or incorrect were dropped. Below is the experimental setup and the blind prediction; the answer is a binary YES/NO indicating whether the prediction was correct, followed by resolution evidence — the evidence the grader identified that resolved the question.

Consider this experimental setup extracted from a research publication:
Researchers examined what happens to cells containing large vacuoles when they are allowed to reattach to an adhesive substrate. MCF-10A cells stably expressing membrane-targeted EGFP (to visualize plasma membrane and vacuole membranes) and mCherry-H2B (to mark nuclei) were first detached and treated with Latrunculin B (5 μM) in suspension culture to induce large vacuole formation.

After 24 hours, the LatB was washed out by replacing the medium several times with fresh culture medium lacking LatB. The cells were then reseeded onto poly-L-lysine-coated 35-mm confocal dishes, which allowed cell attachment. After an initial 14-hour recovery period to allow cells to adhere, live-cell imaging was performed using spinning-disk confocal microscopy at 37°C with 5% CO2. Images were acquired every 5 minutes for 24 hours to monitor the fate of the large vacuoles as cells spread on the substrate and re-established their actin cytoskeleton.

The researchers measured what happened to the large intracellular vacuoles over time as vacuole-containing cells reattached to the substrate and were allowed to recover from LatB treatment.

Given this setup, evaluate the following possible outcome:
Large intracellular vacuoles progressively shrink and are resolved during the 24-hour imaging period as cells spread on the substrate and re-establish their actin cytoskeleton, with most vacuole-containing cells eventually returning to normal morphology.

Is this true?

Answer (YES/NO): YES